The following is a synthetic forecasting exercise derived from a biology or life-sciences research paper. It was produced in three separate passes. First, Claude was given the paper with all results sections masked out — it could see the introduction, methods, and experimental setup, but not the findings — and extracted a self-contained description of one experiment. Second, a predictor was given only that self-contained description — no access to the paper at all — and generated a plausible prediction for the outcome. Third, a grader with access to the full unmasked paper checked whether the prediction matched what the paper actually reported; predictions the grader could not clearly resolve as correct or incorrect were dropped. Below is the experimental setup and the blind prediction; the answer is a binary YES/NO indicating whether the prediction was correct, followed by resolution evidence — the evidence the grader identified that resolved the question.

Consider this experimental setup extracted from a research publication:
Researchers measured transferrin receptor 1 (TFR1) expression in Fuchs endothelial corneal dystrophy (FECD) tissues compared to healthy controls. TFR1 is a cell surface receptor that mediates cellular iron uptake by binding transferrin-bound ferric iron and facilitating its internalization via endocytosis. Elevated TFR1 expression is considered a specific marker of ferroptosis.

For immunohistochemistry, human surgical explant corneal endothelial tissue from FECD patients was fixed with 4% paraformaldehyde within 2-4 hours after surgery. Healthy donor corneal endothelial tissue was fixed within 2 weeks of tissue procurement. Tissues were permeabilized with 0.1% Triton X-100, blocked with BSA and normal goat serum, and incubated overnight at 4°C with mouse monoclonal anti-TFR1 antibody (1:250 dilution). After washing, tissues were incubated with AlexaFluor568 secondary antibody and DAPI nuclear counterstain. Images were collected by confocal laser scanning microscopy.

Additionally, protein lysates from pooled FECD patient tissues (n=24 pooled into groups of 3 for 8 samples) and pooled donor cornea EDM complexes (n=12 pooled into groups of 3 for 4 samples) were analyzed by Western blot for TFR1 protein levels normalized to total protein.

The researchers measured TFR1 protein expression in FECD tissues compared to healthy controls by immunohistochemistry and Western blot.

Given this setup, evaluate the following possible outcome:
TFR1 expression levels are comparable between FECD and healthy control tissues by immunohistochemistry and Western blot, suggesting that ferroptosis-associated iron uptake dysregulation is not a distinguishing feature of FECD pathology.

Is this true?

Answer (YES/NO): NO